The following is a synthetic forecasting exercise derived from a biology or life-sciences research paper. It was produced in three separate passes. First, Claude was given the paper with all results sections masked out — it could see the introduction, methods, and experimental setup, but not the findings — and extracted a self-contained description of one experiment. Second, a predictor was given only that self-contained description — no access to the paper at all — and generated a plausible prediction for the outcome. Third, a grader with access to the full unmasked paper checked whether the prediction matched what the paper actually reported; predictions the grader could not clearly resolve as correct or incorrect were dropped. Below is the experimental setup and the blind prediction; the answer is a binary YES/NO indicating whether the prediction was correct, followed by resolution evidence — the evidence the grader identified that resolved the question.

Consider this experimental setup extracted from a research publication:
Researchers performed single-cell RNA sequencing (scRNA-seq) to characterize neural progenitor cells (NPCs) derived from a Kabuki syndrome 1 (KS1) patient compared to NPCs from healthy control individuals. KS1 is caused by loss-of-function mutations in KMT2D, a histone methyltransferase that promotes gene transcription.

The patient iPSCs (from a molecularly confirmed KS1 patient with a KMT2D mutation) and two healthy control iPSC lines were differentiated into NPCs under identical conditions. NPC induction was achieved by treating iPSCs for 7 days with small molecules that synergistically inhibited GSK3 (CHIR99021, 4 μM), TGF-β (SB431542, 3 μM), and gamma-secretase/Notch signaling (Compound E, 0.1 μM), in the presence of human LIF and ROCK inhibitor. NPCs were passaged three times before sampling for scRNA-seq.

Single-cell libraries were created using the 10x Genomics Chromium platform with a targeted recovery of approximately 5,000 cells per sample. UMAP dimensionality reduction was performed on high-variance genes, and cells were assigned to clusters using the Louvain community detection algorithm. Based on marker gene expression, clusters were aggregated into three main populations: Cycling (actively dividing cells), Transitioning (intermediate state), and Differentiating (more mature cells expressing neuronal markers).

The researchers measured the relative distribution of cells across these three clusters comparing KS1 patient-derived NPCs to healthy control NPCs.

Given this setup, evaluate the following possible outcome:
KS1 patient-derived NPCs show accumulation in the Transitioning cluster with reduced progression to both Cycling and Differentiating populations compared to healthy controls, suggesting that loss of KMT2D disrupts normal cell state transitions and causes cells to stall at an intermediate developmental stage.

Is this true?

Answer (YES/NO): NO